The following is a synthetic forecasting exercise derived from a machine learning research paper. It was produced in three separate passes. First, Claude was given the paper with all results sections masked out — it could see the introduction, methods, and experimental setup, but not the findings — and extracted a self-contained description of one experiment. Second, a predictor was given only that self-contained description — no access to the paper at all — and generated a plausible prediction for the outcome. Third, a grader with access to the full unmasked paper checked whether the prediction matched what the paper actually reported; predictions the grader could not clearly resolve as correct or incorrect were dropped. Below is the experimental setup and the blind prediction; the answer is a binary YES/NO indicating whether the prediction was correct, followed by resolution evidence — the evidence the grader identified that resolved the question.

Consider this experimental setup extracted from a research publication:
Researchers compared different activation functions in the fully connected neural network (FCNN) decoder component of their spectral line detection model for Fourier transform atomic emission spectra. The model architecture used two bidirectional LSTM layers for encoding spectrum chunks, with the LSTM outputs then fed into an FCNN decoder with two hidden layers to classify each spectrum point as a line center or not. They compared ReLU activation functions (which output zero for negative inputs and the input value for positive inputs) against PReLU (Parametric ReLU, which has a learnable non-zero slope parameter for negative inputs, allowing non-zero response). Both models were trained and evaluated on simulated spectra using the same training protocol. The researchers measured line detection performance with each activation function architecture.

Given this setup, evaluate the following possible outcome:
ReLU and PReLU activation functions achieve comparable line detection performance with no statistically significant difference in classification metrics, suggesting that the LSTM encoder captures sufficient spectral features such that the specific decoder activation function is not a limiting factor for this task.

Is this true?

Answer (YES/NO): NO